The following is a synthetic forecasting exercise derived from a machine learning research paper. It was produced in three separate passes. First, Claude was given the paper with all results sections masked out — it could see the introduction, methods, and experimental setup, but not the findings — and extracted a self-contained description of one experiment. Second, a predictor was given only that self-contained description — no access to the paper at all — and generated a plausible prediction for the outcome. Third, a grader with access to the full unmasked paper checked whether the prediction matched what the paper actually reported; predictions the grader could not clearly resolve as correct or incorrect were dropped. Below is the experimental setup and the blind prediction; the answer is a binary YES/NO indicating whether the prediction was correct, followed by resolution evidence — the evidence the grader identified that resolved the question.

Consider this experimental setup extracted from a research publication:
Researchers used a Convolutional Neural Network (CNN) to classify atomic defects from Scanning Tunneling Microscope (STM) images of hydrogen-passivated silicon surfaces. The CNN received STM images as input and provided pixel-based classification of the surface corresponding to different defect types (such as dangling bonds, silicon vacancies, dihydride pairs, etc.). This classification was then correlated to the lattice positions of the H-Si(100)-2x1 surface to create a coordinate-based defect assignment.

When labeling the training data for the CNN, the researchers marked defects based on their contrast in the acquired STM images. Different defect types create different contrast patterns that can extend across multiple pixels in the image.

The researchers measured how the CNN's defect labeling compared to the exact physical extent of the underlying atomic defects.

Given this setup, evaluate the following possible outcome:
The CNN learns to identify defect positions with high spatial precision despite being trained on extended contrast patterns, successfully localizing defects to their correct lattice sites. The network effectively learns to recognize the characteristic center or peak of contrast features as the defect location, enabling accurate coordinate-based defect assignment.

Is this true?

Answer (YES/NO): NO